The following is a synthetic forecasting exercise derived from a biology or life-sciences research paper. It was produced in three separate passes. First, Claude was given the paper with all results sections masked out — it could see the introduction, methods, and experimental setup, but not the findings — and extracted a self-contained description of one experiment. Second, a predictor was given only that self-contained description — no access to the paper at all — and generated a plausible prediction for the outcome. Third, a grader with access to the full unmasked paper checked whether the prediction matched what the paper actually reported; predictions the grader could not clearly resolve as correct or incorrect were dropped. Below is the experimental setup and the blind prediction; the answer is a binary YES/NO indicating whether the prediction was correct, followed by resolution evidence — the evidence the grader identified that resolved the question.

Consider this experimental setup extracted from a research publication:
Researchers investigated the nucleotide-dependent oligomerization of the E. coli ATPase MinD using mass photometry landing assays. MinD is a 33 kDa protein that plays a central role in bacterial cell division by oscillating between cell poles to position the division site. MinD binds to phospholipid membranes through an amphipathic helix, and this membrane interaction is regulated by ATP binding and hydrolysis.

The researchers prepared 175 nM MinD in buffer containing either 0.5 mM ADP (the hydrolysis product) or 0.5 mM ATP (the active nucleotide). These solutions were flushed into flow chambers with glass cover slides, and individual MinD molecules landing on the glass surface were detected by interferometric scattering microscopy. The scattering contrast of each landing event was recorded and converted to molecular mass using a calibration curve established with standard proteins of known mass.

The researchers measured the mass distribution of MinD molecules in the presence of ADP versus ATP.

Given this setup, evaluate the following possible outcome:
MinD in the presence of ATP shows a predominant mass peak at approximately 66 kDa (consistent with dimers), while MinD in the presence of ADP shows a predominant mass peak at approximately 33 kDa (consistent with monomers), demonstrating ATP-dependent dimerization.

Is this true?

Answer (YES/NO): NO